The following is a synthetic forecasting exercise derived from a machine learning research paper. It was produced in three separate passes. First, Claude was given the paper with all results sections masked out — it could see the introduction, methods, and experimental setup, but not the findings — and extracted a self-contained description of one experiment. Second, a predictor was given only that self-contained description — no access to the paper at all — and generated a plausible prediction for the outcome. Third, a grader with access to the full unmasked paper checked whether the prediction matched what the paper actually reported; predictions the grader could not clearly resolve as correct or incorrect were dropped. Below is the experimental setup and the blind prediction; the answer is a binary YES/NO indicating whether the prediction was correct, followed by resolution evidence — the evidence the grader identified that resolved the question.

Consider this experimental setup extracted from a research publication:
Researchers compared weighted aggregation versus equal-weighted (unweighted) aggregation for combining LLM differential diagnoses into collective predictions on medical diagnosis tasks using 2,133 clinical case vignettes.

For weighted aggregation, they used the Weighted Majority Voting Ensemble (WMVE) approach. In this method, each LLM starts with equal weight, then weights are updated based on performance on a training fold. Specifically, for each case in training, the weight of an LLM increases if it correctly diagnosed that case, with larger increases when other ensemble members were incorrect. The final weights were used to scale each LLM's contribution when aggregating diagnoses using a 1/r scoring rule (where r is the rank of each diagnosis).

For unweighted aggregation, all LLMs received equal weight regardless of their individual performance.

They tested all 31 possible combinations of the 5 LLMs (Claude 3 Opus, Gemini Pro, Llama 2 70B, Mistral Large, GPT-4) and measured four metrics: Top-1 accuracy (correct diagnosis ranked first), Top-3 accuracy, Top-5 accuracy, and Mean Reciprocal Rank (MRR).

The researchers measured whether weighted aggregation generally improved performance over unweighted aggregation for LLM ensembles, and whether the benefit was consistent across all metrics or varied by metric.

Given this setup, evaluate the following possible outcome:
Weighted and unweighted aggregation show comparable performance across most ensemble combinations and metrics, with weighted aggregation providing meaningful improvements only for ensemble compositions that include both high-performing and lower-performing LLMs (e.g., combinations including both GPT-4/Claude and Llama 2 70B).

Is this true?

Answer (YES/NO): NO